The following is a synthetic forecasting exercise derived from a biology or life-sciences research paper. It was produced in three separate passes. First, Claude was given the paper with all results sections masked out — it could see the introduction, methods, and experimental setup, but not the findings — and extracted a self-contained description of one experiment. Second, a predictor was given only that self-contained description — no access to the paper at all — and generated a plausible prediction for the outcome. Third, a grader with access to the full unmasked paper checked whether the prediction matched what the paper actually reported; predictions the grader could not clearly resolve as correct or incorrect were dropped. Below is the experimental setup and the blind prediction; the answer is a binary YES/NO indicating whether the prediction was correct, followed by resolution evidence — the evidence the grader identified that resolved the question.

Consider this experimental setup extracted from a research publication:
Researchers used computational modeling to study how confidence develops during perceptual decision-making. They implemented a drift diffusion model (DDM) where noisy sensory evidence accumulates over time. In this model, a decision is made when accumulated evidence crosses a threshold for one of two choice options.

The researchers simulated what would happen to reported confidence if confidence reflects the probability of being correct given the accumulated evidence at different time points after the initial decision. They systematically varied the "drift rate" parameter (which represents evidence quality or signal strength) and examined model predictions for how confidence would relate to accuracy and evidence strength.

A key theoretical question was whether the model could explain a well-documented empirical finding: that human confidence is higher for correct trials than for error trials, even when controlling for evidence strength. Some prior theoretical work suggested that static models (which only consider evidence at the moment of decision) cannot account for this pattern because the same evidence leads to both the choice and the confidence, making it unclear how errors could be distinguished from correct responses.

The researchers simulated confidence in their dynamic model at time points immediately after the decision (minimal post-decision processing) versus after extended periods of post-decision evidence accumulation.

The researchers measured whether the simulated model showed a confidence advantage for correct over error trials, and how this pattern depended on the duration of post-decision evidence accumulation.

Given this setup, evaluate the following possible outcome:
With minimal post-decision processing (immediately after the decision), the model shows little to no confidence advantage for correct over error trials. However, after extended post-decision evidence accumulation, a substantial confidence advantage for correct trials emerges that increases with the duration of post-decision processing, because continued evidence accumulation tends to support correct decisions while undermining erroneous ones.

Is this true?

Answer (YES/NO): YES